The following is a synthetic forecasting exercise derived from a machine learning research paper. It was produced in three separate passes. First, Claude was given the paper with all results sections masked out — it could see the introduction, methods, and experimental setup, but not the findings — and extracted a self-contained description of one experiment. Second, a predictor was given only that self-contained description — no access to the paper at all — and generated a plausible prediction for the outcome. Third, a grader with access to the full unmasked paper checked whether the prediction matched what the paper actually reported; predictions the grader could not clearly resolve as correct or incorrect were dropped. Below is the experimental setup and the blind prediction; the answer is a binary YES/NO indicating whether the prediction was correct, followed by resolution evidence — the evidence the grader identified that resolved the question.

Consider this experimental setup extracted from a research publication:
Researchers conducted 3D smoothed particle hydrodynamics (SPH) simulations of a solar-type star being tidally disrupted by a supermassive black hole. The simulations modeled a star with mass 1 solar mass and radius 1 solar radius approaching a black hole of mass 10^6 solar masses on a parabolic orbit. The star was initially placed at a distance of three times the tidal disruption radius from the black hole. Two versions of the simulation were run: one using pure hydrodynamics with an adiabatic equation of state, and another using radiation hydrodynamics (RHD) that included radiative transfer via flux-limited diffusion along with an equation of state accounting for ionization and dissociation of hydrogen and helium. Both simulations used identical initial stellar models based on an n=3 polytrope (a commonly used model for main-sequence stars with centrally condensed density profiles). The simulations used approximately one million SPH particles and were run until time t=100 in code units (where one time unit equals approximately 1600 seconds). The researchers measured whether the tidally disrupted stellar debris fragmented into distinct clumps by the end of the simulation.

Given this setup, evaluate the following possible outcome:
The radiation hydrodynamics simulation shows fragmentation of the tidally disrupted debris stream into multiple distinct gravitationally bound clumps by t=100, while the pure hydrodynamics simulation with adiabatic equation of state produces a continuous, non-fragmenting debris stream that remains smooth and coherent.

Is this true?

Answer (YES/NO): YES